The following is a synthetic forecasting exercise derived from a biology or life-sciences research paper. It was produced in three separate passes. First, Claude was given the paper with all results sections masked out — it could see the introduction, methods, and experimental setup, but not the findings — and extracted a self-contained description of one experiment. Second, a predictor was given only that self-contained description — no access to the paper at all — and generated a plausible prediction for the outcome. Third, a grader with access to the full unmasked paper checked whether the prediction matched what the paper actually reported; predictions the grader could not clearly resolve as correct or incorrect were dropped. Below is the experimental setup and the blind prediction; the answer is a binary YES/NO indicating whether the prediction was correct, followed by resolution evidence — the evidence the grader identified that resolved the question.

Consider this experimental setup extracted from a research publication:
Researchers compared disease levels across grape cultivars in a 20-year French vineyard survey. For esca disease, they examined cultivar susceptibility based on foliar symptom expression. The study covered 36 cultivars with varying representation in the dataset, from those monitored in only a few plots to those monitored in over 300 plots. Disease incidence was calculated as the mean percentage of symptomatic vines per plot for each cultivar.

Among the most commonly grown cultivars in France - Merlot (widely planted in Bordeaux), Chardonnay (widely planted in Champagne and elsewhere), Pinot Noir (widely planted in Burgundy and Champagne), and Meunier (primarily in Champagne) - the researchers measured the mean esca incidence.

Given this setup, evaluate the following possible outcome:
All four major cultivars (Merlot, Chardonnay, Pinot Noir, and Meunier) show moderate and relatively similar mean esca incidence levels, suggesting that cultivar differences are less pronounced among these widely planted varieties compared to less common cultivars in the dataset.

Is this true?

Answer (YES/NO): NO